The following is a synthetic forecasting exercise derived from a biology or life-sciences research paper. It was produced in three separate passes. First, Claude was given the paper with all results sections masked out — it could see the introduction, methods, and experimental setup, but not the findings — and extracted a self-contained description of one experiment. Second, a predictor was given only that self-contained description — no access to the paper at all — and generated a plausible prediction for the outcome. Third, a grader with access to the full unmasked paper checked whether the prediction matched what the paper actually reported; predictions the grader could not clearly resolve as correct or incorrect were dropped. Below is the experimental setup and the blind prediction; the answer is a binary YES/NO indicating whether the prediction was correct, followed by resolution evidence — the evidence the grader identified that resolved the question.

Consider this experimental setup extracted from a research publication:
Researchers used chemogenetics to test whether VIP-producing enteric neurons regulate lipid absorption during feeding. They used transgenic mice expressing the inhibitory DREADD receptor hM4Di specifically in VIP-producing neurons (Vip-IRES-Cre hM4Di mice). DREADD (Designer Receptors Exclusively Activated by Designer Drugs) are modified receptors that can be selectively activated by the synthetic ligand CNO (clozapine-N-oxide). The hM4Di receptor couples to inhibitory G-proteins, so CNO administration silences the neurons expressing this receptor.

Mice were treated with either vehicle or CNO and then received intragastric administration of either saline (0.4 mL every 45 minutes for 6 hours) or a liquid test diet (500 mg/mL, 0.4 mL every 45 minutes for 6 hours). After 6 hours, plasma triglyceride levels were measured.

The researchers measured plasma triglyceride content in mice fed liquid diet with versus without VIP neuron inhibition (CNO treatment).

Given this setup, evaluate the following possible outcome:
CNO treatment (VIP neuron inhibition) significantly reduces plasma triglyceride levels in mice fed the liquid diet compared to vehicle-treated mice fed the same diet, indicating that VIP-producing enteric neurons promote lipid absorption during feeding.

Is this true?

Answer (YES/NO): YES